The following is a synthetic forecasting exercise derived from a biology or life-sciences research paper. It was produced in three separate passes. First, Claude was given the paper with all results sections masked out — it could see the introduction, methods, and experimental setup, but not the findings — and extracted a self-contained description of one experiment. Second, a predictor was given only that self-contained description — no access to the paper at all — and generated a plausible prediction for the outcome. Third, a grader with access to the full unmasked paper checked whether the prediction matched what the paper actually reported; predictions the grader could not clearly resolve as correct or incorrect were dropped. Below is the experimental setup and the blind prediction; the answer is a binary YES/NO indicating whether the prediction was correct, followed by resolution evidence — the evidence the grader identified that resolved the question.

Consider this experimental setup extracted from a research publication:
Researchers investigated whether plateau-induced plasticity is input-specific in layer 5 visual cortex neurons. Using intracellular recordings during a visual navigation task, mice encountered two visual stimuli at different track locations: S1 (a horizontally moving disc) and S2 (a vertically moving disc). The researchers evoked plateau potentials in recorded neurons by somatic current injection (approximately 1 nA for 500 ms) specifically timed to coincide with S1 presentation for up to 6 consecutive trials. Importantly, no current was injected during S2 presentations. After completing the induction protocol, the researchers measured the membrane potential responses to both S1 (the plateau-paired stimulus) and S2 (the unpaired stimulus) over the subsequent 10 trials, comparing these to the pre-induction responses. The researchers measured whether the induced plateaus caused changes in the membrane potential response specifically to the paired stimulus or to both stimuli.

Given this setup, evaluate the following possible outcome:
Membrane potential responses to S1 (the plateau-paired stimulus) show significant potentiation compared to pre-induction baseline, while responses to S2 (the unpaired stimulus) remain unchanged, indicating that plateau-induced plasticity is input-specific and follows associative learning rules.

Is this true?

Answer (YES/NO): YES